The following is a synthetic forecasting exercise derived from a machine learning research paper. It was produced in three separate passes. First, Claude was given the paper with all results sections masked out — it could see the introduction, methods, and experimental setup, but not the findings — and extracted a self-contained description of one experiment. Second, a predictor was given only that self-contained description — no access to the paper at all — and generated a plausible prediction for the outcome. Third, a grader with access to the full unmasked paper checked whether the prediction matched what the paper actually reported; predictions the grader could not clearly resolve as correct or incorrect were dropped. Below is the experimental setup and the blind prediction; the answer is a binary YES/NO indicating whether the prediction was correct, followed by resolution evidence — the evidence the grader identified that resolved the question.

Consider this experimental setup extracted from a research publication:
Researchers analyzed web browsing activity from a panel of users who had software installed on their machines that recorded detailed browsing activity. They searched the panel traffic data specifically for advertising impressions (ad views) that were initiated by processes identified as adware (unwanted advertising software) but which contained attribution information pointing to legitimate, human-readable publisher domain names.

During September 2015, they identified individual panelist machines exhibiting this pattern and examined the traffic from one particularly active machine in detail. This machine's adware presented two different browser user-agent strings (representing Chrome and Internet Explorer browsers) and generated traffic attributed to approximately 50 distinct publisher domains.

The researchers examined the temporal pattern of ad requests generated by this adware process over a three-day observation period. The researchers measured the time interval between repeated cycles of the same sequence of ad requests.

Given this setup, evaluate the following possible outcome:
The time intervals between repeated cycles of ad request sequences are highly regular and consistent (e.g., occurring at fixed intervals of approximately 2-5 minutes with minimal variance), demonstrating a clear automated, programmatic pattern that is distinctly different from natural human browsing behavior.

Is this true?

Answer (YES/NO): NO